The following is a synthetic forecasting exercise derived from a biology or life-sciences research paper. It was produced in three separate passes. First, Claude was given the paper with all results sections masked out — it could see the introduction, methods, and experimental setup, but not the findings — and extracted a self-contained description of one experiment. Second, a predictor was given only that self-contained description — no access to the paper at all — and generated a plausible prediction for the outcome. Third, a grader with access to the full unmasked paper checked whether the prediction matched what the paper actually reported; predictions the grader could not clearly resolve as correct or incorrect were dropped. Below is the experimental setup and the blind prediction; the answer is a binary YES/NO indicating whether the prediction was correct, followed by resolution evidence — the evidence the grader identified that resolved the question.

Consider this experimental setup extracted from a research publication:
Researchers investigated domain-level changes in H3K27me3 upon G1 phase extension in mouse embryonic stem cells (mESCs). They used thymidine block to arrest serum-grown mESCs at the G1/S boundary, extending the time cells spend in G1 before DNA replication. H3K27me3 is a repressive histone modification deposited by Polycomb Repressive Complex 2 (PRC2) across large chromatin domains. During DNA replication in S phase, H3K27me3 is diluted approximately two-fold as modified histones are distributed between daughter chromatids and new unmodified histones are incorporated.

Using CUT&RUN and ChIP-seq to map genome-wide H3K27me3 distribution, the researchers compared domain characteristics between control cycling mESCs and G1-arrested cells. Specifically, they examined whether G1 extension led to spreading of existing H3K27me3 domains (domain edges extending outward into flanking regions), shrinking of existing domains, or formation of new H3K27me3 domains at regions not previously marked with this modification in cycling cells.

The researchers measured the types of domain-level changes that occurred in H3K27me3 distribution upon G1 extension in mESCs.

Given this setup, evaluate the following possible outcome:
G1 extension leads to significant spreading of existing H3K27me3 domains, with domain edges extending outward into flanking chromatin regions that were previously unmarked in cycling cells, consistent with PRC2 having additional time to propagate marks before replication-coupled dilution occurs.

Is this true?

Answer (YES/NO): NO